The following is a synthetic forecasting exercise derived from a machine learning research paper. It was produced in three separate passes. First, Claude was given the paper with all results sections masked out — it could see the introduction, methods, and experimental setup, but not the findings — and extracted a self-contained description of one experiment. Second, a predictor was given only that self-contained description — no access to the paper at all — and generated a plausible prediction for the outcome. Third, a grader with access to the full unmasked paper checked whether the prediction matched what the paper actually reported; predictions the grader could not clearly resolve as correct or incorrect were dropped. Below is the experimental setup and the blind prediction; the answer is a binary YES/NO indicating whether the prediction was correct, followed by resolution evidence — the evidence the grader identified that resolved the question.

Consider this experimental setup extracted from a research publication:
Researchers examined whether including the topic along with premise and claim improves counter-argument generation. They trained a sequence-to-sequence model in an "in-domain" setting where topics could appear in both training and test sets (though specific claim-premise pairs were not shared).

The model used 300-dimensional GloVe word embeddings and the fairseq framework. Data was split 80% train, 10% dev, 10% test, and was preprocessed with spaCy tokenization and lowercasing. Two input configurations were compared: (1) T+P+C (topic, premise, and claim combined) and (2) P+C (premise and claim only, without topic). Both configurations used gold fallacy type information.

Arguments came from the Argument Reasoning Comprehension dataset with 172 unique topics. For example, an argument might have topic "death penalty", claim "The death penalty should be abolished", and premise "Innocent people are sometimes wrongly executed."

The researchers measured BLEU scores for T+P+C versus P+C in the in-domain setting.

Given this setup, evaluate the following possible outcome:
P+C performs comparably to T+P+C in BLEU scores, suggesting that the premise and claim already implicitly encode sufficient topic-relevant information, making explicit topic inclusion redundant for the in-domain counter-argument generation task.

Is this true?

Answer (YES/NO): NO